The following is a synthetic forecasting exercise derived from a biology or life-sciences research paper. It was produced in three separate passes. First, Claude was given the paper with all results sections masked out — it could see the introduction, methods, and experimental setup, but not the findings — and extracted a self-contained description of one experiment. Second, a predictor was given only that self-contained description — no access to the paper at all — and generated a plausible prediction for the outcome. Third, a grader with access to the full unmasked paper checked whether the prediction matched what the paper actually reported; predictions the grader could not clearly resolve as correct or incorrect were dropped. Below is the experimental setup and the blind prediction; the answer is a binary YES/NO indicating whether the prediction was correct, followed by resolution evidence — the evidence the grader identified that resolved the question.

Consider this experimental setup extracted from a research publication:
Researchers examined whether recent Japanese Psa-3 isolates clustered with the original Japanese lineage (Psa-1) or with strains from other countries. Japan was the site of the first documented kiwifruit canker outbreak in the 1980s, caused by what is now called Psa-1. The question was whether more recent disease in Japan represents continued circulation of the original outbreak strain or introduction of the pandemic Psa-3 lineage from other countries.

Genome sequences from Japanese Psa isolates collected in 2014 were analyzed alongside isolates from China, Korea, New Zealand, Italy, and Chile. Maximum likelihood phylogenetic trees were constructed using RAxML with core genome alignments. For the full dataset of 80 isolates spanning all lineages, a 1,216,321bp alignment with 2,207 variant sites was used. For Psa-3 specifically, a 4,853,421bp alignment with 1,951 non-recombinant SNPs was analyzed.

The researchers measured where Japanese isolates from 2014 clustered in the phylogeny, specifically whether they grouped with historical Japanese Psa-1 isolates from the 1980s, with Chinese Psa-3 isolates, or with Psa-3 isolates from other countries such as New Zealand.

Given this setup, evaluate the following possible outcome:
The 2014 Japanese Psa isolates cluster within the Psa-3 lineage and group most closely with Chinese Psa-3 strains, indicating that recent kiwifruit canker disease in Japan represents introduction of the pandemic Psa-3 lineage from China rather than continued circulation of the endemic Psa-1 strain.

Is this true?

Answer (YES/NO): NO